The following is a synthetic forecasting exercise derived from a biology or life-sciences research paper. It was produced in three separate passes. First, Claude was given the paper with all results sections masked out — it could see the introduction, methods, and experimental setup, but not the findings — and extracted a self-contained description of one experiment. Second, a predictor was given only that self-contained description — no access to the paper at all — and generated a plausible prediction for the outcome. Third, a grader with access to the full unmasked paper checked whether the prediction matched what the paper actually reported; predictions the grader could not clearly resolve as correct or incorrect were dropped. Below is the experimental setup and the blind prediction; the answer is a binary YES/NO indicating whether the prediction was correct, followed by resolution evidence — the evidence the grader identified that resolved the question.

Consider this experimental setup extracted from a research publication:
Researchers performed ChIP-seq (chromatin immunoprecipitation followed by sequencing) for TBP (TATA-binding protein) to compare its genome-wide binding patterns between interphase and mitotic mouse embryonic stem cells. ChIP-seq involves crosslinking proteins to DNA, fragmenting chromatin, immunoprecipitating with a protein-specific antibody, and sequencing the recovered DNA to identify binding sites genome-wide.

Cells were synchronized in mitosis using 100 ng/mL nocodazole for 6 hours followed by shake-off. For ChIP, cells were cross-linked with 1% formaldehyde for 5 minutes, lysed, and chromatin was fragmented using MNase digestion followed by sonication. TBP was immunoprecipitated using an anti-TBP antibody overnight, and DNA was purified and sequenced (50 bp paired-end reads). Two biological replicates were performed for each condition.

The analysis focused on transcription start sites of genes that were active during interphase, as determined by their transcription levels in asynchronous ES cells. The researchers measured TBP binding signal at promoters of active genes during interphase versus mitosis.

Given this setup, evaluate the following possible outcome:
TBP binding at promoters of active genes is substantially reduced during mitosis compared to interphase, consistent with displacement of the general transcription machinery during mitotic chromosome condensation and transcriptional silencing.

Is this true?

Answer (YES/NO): NO